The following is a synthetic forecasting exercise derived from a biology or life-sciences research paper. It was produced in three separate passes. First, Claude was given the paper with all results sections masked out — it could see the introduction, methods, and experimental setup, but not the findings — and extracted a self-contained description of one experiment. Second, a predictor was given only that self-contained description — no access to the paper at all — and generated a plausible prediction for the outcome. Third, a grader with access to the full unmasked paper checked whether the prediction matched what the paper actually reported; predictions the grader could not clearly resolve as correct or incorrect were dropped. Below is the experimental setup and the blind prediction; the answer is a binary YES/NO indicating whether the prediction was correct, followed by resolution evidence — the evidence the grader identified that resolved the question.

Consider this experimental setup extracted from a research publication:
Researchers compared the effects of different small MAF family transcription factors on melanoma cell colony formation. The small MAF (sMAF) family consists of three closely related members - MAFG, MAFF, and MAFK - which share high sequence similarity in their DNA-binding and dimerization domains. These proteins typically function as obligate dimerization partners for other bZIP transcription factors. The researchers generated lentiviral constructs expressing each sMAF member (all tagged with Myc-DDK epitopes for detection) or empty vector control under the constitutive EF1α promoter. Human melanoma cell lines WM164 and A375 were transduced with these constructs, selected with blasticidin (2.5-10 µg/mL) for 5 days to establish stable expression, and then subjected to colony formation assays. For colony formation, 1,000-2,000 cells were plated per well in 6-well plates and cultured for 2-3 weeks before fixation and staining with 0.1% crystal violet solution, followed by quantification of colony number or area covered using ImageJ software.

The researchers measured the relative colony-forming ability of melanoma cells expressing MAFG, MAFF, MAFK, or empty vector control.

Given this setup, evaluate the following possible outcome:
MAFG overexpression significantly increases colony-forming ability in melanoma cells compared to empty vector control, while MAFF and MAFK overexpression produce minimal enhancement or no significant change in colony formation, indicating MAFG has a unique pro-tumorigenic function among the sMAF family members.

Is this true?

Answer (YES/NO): NO